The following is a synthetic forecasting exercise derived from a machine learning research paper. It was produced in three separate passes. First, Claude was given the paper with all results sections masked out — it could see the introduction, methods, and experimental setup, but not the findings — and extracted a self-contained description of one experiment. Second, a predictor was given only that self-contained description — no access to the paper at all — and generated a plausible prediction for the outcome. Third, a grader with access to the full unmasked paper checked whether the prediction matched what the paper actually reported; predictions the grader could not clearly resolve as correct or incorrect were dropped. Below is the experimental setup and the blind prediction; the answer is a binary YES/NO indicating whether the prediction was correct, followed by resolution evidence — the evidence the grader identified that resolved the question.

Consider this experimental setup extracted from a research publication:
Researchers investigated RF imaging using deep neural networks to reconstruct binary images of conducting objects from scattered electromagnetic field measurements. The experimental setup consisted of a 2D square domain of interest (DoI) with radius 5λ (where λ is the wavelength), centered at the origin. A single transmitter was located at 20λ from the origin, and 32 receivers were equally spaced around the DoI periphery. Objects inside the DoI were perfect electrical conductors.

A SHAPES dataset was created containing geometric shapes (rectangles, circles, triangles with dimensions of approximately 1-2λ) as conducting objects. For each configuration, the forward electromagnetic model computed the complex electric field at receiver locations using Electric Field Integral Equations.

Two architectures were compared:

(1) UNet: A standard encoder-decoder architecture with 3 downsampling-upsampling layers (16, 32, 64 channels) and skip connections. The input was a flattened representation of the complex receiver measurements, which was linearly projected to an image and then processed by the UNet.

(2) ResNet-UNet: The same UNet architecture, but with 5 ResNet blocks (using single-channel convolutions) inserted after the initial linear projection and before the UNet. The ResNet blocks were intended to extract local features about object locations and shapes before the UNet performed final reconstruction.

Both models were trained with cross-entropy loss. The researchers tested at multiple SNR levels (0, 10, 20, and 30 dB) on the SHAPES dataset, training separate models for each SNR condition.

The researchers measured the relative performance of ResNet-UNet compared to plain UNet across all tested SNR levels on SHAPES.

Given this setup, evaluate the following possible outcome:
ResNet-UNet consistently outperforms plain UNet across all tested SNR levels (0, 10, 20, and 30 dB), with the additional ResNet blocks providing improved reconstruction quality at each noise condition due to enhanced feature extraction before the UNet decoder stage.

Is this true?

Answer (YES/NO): NO